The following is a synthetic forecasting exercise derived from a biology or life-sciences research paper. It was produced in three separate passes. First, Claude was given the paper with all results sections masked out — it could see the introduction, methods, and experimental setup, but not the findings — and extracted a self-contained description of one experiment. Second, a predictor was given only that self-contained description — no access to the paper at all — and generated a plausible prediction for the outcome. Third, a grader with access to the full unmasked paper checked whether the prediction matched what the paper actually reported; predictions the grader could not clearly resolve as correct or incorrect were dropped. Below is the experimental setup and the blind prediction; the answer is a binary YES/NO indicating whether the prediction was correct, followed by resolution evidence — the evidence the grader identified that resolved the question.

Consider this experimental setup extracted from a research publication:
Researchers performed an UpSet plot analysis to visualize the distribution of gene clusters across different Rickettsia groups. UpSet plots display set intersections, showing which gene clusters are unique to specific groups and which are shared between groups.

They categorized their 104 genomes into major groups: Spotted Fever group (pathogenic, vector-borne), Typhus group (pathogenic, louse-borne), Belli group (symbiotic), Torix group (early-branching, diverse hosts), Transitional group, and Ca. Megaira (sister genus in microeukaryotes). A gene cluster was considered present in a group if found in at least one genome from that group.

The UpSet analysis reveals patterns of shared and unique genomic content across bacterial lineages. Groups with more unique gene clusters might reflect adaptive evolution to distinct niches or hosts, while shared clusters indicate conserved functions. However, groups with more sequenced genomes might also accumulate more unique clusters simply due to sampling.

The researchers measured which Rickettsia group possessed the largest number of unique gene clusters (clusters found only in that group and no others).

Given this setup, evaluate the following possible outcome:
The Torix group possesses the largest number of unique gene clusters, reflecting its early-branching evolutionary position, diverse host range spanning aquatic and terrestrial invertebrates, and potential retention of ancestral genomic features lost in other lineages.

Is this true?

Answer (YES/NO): YES